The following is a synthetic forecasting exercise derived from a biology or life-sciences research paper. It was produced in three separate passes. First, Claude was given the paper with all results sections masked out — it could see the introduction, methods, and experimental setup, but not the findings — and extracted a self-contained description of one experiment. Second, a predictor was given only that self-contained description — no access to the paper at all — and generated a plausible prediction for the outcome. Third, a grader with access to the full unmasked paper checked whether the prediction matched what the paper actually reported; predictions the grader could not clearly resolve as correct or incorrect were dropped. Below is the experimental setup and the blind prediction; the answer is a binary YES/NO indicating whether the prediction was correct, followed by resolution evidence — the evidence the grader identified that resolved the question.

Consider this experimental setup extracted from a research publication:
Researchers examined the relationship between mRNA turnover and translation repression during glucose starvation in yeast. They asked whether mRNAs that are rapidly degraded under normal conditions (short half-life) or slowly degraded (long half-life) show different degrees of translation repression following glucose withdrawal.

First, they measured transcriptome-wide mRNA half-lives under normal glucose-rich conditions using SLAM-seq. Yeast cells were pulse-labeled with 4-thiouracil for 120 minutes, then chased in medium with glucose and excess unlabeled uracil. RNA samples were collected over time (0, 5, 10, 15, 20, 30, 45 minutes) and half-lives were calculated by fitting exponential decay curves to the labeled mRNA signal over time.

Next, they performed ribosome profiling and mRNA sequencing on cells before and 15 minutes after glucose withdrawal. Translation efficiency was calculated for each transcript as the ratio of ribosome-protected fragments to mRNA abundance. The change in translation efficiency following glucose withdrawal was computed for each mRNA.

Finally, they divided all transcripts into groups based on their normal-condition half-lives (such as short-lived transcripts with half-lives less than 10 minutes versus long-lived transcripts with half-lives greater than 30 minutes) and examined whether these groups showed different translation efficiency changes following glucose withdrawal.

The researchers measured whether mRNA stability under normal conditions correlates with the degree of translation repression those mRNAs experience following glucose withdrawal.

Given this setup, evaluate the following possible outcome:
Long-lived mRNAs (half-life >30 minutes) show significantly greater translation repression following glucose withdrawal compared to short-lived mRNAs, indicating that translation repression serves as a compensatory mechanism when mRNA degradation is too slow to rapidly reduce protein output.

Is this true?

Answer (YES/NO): YES